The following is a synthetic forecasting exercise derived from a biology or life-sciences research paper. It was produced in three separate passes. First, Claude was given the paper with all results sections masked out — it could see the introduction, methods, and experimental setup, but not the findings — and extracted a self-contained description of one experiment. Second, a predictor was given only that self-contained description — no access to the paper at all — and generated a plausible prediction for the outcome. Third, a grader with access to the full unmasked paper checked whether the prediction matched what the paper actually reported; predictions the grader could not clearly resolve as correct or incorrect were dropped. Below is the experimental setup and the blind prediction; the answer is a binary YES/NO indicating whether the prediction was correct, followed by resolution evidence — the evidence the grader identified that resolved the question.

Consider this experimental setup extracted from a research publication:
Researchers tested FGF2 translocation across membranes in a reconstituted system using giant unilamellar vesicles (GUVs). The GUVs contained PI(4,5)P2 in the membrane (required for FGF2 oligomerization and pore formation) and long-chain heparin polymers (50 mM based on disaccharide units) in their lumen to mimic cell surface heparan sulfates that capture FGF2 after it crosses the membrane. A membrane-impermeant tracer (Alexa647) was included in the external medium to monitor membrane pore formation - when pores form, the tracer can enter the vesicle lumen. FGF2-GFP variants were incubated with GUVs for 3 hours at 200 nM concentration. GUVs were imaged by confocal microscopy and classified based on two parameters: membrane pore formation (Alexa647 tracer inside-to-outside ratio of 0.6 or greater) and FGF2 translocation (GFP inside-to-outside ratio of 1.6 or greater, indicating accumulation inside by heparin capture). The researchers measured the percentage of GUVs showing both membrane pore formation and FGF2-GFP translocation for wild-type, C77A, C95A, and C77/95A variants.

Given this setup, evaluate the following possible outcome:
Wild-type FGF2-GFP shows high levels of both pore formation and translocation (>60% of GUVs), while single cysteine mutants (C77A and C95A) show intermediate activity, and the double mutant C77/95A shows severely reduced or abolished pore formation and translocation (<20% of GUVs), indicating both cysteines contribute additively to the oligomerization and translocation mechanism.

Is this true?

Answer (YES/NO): NO